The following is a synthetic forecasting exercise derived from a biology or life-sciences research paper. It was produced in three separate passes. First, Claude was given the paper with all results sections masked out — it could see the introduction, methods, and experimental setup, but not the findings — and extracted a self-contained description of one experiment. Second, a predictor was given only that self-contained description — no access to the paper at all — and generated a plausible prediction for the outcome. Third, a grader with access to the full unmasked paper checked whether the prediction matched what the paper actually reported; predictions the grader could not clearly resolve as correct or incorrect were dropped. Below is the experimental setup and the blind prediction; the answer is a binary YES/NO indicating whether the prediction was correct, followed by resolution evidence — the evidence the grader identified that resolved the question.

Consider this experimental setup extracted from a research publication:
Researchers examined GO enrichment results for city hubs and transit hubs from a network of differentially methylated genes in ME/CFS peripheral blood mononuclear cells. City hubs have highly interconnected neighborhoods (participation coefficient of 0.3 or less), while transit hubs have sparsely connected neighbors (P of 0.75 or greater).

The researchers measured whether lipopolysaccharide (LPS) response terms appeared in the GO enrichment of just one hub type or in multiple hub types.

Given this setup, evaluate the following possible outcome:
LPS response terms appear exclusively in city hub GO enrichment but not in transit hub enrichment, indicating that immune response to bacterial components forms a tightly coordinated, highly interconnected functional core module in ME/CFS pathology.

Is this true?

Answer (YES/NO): NO